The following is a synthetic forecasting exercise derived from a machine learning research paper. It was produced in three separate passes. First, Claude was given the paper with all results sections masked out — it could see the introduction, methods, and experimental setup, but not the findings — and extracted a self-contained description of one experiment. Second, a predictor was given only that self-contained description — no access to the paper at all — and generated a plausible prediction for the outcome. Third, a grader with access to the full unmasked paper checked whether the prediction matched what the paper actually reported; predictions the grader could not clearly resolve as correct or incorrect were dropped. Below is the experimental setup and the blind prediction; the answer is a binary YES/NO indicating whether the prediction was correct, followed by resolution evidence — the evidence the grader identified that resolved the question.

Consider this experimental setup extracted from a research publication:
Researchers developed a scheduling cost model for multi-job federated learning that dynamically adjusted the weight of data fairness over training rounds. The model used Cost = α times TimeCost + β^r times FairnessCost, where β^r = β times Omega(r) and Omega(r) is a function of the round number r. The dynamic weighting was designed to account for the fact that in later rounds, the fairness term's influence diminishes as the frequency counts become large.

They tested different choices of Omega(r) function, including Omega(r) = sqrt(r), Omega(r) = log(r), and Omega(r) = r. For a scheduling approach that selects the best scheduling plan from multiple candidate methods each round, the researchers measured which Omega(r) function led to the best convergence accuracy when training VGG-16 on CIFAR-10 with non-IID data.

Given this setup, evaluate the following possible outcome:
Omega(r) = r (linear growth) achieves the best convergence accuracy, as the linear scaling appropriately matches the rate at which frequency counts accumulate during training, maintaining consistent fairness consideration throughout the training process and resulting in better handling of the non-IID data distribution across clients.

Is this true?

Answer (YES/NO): NO